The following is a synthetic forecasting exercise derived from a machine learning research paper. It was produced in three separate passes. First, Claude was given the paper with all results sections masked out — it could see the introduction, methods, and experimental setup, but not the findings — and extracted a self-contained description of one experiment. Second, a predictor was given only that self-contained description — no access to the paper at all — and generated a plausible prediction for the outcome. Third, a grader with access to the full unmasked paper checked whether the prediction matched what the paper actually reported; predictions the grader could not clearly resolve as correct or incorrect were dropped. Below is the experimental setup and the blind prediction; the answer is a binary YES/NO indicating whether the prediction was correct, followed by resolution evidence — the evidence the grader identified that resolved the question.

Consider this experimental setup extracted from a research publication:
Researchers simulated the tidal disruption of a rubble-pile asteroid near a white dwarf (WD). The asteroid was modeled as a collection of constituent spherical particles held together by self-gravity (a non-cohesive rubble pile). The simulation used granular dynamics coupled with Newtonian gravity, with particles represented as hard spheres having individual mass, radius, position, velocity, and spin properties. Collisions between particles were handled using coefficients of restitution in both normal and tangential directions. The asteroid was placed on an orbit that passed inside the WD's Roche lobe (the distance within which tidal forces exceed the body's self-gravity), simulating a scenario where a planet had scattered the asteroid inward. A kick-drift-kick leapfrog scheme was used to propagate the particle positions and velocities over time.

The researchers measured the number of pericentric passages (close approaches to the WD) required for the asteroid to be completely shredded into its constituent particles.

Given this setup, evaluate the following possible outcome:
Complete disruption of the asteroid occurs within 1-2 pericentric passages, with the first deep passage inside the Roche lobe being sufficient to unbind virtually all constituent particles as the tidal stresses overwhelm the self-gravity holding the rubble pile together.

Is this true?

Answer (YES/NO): NO